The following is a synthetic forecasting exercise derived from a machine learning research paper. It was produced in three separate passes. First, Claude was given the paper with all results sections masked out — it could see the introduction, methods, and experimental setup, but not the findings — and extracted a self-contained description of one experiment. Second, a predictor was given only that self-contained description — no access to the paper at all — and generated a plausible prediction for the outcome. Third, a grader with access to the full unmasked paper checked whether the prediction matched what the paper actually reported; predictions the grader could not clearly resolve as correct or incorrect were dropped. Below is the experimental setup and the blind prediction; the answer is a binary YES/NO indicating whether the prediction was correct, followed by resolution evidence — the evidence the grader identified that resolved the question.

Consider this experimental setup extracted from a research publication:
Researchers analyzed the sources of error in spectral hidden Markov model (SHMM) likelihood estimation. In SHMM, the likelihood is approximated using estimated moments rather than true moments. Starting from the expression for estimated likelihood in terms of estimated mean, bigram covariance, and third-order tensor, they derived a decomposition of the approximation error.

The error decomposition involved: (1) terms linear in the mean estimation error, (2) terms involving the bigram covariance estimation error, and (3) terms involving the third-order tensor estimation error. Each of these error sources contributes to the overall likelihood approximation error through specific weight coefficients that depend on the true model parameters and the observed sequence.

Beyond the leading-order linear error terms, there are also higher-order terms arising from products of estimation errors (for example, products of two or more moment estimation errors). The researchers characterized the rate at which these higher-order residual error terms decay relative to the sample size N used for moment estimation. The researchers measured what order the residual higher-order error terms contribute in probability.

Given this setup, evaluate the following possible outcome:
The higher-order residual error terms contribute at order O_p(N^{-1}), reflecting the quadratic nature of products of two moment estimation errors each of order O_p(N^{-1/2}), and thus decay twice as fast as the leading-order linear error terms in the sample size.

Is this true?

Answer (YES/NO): YES